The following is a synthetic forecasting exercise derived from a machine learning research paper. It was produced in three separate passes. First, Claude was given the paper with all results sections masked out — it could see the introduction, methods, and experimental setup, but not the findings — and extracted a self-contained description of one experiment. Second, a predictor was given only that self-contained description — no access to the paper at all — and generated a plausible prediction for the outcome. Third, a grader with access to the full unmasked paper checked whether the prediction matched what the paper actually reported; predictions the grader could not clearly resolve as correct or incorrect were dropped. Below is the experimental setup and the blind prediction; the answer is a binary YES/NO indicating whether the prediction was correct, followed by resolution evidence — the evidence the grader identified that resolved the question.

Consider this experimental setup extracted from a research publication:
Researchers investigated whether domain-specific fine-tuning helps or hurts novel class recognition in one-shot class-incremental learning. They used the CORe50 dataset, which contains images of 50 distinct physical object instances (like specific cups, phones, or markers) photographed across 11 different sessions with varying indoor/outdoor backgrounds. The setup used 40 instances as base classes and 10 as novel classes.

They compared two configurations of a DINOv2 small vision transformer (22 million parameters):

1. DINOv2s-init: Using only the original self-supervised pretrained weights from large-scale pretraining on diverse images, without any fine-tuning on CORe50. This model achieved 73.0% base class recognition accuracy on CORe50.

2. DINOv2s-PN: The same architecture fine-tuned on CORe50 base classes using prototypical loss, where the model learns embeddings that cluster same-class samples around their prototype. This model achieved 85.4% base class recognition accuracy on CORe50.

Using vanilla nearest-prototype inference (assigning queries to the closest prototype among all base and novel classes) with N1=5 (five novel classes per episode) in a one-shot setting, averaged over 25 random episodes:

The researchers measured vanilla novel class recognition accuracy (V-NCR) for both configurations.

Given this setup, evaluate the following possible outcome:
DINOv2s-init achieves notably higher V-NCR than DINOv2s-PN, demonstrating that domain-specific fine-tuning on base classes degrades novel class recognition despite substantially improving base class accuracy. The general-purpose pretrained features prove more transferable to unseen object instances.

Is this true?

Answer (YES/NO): NO